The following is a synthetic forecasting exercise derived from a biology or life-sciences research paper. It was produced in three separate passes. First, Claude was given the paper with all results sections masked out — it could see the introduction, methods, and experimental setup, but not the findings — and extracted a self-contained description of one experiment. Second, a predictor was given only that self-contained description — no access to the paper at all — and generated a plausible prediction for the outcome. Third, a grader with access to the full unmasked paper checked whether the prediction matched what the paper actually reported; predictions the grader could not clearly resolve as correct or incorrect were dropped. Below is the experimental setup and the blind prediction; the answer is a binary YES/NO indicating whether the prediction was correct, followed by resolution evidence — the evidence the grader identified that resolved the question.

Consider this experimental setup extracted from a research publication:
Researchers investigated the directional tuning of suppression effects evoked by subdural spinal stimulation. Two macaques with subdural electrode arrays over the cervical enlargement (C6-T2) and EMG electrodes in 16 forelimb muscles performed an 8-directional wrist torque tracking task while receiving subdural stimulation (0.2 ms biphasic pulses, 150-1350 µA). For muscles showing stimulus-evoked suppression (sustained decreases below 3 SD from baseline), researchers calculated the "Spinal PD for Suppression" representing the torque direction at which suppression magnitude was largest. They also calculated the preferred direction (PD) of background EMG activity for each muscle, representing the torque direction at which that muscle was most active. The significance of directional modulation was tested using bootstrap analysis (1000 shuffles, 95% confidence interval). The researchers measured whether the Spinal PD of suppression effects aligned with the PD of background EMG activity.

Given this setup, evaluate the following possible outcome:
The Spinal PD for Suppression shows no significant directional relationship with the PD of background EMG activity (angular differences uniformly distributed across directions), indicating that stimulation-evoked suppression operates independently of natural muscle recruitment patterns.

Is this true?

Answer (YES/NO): NO